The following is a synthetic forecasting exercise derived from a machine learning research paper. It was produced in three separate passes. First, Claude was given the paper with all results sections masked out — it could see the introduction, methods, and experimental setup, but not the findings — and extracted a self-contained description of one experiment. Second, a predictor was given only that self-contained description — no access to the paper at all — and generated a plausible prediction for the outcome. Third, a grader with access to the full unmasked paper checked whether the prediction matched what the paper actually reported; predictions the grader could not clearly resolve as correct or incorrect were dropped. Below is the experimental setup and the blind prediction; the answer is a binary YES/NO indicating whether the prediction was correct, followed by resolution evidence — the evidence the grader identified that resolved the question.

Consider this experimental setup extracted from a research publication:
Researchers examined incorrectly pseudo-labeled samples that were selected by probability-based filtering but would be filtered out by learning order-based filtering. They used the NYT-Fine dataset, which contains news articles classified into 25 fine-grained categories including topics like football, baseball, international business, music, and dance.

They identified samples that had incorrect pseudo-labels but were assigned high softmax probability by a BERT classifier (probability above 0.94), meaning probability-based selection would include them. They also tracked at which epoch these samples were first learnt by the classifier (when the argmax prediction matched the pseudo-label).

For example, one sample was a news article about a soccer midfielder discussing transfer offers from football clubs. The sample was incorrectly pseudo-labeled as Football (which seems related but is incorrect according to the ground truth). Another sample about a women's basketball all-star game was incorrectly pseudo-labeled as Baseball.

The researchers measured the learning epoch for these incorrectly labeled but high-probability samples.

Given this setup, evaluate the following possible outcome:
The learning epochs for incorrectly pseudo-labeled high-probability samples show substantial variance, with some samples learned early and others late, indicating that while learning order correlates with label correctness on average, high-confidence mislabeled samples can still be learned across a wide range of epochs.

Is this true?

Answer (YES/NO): NO